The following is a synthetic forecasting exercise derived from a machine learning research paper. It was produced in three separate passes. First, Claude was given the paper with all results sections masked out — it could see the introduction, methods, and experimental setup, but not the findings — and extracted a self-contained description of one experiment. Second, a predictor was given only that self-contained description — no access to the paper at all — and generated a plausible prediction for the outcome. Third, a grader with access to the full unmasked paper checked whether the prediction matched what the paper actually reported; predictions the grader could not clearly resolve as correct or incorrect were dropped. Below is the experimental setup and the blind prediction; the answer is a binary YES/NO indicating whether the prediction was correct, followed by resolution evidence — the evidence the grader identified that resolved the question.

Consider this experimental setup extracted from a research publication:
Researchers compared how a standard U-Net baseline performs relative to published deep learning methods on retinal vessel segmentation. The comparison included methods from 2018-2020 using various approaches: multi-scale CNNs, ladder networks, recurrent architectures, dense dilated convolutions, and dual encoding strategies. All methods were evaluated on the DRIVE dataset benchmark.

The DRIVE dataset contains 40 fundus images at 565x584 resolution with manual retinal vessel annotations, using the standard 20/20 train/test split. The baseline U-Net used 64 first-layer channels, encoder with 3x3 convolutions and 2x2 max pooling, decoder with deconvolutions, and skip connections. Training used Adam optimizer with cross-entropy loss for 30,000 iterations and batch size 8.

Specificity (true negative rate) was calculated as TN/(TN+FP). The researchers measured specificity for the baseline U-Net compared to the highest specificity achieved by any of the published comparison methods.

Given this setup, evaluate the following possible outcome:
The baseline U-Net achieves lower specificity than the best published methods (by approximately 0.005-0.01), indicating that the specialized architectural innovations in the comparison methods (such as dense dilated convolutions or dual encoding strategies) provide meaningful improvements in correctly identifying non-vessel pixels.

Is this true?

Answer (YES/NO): NO